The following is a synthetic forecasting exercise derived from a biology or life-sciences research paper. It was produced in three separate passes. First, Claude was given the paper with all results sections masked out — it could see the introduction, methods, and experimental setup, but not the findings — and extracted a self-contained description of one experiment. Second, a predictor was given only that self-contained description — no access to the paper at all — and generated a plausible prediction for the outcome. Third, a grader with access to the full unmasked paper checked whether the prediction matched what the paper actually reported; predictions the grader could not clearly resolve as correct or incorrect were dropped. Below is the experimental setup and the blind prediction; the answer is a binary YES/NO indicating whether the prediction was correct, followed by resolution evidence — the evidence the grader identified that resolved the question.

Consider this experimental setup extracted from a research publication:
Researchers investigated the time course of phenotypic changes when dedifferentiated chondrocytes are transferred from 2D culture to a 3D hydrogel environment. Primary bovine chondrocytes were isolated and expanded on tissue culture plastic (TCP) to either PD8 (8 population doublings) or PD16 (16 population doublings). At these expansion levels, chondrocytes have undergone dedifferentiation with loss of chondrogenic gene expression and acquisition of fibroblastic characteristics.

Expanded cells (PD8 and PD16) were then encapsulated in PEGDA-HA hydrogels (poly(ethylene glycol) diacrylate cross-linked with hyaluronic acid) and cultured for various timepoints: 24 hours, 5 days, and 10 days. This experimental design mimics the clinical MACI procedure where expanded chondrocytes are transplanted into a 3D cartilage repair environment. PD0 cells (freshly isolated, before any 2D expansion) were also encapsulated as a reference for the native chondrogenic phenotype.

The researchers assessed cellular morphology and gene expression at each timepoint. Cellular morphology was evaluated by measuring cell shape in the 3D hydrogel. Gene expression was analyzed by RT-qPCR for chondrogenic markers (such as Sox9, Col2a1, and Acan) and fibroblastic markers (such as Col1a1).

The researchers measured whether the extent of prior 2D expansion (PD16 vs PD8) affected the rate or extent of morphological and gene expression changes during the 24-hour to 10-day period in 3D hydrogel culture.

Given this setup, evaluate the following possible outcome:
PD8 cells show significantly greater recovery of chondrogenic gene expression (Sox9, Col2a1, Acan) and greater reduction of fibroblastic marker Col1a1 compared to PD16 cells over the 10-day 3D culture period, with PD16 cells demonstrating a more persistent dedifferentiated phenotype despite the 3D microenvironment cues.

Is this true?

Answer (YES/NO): NO